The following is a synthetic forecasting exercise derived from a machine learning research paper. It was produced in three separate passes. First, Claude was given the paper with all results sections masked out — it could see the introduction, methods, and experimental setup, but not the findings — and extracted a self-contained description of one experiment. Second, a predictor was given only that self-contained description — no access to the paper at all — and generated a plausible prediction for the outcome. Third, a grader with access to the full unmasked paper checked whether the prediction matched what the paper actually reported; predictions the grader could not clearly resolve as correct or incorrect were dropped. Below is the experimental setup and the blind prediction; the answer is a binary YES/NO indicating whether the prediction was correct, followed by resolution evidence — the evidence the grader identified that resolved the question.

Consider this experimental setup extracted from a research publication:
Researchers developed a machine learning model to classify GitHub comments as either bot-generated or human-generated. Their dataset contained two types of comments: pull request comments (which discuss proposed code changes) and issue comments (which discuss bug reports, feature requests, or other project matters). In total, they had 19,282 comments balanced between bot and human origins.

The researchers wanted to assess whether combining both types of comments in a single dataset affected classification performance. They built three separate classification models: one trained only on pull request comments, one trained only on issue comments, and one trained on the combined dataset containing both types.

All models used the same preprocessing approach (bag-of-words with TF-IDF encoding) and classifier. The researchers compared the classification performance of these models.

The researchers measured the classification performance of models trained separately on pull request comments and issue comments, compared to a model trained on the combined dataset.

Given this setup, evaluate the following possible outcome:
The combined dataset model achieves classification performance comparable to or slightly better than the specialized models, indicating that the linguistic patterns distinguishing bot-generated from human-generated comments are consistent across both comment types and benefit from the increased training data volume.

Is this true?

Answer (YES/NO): NO